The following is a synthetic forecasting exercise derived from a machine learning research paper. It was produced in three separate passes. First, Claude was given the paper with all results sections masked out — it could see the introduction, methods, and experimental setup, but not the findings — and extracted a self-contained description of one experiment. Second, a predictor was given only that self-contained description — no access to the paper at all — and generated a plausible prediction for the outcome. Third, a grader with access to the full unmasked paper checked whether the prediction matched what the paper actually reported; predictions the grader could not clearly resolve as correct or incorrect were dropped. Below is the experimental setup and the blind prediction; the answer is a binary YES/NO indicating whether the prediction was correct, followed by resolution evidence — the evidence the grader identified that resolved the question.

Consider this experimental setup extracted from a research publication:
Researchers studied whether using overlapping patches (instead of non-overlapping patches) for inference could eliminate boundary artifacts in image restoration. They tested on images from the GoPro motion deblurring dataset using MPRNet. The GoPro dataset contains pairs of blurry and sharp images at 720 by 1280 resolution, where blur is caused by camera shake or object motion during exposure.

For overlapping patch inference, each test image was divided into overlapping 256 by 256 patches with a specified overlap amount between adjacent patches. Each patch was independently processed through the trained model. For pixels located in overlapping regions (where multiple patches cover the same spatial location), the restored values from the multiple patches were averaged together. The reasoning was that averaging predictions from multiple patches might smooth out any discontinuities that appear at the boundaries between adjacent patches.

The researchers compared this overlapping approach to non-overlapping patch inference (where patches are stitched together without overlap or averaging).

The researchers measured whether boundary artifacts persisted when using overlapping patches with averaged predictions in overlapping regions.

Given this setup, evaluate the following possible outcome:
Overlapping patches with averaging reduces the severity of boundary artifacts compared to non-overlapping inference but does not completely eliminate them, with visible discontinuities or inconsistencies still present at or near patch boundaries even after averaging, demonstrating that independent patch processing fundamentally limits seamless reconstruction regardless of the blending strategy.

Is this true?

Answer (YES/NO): NO